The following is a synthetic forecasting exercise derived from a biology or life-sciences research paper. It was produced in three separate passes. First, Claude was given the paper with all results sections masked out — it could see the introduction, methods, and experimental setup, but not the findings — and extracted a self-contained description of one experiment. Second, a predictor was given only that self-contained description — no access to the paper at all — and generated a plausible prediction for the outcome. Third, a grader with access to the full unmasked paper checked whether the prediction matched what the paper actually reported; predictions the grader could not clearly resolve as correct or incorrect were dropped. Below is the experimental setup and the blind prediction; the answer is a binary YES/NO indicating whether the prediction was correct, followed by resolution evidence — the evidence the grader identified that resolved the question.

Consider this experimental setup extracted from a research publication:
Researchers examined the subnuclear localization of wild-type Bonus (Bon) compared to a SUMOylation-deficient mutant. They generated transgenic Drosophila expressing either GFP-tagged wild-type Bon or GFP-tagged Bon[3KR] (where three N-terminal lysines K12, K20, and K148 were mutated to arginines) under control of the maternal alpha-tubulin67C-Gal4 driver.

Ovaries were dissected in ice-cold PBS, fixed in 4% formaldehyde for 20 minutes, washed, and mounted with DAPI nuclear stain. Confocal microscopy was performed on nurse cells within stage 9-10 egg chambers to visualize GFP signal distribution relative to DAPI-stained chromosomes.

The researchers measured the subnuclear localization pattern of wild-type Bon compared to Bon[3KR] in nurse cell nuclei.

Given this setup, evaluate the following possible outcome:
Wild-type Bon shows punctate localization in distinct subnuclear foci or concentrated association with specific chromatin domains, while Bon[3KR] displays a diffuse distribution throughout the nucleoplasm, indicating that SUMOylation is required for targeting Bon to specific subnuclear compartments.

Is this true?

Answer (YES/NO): NO